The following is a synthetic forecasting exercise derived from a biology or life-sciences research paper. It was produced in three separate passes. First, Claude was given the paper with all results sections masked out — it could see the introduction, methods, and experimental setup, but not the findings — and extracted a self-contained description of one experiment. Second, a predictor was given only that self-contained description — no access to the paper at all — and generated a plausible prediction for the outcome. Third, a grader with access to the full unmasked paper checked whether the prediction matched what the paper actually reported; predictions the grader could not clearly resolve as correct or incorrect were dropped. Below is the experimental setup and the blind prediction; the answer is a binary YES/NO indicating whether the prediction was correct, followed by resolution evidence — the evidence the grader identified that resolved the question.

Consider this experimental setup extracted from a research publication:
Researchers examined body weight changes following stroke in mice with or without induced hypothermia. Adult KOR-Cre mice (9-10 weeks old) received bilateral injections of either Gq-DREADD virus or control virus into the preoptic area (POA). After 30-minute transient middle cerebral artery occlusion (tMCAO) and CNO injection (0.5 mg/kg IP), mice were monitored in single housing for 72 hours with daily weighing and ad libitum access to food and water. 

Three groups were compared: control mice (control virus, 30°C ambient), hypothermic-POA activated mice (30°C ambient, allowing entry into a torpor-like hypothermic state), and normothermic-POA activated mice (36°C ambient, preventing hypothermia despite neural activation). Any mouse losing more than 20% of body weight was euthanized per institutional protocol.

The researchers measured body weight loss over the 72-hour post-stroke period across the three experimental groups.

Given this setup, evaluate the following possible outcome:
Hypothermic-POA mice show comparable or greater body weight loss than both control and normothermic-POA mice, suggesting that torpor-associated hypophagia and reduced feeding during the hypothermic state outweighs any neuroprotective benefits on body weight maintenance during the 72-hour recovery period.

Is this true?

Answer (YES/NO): YES